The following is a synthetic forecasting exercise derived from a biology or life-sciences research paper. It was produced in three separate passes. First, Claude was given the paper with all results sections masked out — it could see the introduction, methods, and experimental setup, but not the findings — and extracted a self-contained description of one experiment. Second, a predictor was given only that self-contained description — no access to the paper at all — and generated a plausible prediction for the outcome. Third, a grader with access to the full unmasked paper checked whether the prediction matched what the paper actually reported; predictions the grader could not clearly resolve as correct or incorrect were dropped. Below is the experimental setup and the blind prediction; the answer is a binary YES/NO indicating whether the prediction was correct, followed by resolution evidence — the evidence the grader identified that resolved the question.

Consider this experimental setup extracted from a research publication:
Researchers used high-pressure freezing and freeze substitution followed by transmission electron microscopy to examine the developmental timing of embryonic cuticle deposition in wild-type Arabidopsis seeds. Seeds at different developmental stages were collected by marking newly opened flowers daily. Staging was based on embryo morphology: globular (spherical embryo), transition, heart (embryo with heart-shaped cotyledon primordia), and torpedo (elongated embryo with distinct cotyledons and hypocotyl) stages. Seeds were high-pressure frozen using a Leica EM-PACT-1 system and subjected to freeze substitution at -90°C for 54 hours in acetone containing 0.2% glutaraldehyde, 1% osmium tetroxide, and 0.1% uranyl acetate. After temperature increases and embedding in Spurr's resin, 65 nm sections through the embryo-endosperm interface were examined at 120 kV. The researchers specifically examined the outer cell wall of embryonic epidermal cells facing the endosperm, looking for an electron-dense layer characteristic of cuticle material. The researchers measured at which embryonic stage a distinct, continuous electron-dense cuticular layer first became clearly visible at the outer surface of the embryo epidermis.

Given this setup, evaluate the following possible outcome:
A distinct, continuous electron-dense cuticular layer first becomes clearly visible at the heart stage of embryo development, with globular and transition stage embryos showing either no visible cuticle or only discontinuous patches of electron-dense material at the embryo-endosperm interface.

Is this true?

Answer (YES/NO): YES